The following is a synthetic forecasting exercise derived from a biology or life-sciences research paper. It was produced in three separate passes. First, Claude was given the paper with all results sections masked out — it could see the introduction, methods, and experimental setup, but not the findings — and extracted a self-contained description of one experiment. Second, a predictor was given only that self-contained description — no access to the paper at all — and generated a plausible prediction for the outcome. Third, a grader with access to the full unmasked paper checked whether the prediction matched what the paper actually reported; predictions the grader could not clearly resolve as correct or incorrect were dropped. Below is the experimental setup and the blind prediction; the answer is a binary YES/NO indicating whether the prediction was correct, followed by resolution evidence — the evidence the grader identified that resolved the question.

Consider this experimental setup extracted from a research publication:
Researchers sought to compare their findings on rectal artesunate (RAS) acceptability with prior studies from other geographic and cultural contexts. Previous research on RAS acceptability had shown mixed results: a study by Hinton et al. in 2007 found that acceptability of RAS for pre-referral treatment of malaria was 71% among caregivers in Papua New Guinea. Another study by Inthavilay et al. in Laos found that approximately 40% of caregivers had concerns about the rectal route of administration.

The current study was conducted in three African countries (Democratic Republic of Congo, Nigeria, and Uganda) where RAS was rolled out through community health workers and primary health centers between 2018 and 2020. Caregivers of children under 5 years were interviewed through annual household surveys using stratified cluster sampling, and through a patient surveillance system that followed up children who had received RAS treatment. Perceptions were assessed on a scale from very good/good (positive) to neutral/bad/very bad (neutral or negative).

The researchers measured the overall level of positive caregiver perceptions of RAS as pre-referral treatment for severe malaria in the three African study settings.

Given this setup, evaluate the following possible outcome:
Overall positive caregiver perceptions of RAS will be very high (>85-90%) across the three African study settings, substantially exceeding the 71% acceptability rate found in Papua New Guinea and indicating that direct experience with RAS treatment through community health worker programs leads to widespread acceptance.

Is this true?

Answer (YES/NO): NO